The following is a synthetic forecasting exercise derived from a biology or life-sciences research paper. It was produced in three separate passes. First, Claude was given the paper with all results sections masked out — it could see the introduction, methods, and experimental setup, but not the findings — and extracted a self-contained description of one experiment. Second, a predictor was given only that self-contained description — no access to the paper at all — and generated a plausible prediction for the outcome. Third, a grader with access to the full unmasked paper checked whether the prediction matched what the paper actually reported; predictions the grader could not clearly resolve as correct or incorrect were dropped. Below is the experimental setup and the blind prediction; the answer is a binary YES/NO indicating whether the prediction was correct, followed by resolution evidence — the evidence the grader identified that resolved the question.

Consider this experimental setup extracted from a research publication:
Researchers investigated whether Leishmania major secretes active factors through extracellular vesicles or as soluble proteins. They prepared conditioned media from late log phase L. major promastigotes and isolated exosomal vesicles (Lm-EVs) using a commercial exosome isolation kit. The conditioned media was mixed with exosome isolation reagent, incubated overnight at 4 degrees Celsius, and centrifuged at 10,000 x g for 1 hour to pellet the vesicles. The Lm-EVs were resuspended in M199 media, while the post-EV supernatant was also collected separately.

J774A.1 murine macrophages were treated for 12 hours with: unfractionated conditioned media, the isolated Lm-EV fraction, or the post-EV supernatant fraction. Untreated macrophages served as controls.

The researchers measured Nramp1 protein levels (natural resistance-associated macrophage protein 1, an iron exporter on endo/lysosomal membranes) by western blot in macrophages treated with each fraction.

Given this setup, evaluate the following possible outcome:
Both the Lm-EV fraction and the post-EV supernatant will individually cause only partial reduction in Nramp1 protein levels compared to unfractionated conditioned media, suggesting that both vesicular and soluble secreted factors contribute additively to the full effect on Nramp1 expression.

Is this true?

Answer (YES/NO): NO